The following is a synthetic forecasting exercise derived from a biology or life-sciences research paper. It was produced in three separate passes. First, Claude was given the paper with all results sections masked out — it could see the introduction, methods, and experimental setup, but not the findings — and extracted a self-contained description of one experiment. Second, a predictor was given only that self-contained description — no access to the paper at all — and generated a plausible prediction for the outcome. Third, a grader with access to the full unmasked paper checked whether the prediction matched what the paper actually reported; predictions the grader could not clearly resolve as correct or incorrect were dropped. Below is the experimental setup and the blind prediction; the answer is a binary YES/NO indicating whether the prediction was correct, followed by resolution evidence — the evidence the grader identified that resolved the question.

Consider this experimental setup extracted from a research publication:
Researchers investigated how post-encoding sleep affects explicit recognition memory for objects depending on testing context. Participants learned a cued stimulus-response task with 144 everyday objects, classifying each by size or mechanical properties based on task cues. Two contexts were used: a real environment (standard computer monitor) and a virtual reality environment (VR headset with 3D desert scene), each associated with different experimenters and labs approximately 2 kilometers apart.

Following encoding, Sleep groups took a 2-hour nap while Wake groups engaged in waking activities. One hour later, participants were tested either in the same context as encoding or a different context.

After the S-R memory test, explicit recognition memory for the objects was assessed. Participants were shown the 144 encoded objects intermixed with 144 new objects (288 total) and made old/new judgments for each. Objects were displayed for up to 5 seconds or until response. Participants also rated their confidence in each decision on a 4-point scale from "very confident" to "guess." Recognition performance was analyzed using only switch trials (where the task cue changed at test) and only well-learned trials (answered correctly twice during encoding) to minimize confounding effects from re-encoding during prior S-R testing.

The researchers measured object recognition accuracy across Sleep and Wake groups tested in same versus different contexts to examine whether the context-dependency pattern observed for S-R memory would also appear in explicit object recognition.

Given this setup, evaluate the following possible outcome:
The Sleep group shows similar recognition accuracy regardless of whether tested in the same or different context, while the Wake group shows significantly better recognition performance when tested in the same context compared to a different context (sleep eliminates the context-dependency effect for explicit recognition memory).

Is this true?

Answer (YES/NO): NO